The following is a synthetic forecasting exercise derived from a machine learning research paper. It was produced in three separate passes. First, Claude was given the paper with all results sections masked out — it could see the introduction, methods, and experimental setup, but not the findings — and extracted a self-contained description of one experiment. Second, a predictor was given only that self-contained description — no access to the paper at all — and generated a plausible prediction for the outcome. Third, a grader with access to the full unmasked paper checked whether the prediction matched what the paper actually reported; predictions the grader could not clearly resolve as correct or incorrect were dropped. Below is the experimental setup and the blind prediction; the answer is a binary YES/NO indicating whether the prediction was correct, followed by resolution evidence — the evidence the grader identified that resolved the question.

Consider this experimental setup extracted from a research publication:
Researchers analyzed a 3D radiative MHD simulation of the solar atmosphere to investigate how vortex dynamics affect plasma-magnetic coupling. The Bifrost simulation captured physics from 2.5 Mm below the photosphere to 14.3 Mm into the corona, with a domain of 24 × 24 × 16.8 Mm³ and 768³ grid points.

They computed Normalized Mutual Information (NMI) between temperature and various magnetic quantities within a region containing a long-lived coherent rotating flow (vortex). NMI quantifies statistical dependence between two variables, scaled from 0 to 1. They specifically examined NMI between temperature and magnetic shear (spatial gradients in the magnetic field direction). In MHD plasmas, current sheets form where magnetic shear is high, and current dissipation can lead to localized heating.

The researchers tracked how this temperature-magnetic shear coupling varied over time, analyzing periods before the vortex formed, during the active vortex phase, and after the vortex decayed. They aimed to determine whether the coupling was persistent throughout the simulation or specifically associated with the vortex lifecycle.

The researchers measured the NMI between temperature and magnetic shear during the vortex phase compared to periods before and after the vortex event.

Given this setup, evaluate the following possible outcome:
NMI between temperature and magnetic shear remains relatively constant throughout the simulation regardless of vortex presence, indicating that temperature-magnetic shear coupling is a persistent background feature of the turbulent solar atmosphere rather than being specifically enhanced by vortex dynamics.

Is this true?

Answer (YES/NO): NO